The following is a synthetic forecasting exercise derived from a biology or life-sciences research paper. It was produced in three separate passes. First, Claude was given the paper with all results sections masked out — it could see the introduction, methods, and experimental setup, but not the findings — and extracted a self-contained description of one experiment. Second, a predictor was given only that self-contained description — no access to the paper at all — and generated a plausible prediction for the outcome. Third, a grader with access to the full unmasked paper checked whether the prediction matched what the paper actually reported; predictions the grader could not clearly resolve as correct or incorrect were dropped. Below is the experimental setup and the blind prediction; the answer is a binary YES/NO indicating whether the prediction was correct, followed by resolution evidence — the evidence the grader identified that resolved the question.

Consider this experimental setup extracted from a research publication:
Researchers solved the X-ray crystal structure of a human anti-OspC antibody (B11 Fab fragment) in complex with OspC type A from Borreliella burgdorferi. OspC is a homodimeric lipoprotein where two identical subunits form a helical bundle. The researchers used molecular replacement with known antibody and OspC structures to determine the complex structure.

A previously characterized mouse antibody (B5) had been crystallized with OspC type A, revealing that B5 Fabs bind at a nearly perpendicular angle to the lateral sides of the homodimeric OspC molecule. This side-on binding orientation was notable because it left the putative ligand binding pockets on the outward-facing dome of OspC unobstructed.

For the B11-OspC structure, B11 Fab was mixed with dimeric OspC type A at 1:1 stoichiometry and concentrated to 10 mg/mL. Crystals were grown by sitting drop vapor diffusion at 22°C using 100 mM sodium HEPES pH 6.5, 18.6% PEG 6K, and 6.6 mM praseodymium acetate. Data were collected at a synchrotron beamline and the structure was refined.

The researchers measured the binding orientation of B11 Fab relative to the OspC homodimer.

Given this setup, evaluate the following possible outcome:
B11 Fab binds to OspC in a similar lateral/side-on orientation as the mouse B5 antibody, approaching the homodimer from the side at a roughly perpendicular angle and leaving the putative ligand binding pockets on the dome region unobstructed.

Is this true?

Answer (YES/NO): NO